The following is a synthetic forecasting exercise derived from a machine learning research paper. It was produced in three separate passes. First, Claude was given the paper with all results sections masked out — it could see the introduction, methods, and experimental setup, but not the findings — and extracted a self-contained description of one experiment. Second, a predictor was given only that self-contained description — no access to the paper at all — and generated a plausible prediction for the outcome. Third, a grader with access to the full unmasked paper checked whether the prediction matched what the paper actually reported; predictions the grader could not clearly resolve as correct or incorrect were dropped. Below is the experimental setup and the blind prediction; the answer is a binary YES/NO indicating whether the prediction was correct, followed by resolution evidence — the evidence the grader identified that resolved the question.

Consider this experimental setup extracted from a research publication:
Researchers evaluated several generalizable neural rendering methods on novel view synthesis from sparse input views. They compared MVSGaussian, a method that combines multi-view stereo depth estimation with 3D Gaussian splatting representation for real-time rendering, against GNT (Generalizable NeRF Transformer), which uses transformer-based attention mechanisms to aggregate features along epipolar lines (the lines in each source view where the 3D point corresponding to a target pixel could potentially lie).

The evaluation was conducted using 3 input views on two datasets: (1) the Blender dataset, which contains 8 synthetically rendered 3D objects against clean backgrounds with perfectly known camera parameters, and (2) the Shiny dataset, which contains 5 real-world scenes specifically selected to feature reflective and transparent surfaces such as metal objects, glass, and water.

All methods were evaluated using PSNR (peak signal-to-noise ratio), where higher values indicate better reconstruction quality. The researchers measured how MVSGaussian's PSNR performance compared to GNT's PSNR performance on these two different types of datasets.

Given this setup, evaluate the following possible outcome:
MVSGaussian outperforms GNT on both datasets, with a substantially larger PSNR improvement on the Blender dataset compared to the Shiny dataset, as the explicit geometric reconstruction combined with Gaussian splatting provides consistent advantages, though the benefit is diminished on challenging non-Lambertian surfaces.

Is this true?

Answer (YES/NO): NO